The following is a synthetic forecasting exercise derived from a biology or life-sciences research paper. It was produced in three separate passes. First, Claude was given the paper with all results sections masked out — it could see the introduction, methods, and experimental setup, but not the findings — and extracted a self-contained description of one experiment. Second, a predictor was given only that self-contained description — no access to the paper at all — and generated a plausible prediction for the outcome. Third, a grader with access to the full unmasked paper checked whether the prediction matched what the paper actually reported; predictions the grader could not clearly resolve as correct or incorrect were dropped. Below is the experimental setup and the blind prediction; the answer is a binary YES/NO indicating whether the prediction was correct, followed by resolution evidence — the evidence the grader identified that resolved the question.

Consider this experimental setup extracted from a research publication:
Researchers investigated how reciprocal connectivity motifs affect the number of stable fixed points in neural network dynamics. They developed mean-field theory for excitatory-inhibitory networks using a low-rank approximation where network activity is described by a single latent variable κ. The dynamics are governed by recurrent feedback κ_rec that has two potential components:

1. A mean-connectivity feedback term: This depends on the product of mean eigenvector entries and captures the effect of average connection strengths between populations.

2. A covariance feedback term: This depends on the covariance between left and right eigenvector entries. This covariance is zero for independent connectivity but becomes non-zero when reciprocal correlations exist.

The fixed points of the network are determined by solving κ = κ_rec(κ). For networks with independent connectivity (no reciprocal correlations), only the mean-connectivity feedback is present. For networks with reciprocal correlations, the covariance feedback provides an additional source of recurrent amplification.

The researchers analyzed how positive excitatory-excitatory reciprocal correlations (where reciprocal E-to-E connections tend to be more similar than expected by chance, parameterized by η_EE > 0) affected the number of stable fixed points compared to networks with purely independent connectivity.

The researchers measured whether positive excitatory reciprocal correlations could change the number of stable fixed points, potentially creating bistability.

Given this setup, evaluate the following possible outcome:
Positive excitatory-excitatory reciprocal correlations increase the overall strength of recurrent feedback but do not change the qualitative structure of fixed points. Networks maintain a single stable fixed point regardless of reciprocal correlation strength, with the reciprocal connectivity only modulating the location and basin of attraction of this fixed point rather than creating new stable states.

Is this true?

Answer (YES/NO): NO